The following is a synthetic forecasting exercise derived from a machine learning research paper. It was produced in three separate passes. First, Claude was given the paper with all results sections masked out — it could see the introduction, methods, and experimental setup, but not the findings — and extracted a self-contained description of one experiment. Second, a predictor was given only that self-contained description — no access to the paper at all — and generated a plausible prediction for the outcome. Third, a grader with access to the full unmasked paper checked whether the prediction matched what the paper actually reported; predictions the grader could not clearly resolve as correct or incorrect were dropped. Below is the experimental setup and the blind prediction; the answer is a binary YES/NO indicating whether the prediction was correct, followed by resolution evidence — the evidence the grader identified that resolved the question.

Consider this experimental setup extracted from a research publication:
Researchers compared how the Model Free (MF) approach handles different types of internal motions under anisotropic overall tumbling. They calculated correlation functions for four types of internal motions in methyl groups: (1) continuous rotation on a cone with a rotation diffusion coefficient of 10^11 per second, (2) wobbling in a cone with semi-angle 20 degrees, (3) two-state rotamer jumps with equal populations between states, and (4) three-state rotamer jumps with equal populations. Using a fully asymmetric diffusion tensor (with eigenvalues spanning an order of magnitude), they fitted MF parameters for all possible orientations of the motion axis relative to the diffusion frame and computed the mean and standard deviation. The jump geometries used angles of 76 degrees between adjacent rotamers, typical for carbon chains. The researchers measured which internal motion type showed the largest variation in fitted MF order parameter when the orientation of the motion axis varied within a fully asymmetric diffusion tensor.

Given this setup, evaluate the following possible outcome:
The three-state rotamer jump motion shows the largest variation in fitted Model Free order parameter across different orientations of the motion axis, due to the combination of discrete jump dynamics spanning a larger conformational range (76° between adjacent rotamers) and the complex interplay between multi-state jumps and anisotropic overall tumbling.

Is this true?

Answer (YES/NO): NO